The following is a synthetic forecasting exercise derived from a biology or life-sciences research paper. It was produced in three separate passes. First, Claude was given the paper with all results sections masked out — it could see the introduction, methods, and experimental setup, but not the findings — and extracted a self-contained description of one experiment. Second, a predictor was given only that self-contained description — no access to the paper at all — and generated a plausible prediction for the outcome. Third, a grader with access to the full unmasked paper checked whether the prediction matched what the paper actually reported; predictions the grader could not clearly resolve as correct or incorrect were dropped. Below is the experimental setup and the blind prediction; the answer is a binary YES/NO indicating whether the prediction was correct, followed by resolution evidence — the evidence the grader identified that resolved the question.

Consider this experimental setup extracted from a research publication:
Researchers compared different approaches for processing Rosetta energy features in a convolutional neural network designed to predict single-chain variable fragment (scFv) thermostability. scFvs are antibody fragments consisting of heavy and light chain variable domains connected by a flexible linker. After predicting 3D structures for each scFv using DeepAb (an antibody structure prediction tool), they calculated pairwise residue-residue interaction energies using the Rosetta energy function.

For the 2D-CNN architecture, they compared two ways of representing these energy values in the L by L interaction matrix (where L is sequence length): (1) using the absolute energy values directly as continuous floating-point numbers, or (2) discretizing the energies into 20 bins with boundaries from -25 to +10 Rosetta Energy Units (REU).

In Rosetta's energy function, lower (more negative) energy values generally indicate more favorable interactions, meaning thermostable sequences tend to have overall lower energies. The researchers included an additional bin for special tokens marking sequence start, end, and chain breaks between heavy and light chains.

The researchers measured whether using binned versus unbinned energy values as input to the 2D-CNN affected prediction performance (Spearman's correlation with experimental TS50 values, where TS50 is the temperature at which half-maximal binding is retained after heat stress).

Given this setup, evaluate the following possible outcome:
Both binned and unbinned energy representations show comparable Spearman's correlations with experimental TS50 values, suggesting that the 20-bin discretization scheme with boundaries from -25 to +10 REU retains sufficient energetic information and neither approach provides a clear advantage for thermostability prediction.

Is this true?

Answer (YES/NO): NO